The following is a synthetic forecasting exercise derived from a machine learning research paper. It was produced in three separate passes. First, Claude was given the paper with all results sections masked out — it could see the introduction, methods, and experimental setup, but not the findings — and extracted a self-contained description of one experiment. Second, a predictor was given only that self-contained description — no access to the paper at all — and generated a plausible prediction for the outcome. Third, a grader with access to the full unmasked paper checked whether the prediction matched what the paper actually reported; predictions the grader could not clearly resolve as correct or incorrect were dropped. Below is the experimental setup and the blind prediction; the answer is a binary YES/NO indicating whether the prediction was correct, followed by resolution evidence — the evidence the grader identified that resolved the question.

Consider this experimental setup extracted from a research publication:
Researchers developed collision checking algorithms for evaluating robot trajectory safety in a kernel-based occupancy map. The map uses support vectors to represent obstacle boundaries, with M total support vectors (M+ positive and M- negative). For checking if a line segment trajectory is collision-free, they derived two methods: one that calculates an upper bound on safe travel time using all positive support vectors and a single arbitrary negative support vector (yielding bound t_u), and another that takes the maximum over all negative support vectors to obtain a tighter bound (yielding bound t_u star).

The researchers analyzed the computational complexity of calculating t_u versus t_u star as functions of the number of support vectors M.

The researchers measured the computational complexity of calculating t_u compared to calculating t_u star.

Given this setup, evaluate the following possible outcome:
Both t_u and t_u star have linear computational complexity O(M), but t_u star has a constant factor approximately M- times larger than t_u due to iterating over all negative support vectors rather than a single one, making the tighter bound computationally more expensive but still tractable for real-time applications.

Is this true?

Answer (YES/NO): NO